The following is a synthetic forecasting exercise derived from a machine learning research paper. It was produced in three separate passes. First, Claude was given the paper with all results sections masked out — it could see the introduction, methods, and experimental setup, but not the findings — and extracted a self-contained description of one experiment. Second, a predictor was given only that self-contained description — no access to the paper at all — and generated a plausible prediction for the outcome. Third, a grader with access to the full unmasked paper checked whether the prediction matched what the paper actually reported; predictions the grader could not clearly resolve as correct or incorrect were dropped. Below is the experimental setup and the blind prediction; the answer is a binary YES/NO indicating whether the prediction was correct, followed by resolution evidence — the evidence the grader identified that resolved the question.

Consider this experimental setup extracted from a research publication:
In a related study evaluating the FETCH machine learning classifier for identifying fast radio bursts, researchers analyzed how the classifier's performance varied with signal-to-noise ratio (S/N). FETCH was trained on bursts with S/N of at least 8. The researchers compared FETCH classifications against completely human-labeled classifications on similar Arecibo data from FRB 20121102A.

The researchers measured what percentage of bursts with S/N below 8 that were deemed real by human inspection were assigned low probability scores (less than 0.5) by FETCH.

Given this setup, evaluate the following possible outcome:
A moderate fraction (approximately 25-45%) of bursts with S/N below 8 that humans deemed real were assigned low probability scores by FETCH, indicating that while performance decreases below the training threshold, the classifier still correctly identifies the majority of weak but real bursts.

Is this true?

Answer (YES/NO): YES